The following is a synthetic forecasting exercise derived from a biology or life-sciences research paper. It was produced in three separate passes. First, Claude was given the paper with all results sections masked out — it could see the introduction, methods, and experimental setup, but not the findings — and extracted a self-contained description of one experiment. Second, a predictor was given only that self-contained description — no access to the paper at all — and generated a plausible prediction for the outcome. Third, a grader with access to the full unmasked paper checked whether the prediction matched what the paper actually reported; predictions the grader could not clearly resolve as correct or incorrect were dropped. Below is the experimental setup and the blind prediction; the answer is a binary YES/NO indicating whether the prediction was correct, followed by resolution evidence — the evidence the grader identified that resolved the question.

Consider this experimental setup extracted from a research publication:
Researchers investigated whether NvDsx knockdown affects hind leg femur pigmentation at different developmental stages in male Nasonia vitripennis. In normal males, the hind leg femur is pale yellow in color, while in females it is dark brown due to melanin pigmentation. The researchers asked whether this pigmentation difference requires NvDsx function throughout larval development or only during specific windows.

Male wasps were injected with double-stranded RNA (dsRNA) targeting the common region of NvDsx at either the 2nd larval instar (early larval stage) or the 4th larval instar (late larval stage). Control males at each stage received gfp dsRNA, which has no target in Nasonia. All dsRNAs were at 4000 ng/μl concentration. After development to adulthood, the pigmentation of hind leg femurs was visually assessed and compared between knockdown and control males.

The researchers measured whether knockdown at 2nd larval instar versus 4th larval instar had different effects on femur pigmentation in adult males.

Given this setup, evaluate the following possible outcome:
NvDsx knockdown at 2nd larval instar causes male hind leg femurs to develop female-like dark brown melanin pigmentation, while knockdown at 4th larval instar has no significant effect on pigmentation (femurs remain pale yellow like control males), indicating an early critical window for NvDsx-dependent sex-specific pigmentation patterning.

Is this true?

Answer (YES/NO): NO